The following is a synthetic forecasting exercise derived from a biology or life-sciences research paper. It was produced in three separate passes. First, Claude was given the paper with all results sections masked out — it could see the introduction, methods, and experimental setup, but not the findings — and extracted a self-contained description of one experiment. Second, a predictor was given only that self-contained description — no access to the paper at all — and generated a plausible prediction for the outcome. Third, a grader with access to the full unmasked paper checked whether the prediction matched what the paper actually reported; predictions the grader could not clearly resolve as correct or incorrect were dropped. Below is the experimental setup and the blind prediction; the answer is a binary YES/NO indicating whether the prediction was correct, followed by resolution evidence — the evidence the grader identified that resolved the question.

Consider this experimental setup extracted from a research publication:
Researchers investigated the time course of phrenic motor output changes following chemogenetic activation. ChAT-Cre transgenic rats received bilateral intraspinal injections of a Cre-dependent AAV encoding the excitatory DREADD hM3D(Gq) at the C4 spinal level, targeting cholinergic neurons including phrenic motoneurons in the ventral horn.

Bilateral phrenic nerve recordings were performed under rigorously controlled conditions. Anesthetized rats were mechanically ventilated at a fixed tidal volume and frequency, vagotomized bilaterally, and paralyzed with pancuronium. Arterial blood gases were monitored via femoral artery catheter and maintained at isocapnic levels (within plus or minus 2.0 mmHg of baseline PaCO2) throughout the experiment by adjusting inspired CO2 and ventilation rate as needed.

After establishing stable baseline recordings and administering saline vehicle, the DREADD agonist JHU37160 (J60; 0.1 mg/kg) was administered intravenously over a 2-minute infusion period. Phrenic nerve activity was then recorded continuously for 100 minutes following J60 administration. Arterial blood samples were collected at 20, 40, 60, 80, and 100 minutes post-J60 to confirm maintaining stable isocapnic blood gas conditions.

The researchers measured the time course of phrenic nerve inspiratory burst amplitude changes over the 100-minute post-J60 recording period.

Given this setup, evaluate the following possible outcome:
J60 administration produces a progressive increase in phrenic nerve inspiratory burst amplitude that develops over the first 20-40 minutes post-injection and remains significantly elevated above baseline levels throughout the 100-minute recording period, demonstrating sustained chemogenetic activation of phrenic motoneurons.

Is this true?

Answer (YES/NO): NO